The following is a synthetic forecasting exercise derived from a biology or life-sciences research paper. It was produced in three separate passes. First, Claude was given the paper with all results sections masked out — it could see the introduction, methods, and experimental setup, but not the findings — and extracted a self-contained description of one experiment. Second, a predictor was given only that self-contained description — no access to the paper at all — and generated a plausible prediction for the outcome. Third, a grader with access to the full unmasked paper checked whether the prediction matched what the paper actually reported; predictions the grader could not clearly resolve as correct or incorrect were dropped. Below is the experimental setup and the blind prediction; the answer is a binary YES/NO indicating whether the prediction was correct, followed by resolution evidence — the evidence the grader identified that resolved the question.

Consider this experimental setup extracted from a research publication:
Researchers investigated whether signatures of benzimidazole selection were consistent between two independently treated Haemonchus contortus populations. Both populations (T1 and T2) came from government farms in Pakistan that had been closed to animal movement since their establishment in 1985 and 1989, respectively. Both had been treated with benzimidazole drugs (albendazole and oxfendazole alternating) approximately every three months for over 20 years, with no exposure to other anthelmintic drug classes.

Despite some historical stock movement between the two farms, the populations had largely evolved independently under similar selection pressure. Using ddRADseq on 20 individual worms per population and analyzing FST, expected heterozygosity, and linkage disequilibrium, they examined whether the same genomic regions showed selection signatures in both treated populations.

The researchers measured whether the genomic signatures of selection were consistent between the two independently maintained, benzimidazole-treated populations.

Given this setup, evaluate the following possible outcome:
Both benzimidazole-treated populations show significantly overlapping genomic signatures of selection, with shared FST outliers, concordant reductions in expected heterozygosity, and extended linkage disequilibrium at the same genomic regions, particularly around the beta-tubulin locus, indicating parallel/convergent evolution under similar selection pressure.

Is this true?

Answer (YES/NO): YES